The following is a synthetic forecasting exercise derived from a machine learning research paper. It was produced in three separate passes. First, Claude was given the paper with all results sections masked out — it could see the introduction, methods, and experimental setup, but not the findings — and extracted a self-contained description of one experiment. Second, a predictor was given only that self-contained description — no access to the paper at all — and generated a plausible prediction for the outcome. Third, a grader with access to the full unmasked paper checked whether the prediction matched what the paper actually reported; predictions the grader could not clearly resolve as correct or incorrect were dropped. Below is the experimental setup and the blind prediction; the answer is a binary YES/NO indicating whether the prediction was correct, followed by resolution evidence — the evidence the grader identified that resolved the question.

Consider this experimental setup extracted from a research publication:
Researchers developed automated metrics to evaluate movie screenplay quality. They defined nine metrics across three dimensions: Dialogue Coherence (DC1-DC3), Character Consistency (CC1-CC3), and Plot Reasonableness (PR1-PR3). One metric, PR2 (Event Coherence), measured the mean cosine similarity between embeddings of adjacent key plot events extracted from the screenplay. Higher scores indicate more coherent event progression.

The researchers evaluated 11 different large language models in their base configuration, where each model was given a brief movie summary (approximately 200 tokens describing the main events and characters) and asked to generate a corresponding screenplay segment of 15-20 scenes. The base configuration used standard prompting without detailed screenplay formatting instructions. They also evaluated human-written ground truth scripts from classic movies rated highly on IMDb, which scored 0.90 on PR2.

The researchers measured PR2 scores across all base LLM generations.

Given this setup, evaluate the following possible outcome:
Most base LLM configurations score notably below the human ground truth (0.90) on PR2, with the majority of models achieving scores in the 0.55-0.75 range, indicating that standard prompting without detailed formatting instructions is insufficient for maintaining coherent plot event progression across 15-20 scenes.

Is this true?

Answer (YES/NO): NO